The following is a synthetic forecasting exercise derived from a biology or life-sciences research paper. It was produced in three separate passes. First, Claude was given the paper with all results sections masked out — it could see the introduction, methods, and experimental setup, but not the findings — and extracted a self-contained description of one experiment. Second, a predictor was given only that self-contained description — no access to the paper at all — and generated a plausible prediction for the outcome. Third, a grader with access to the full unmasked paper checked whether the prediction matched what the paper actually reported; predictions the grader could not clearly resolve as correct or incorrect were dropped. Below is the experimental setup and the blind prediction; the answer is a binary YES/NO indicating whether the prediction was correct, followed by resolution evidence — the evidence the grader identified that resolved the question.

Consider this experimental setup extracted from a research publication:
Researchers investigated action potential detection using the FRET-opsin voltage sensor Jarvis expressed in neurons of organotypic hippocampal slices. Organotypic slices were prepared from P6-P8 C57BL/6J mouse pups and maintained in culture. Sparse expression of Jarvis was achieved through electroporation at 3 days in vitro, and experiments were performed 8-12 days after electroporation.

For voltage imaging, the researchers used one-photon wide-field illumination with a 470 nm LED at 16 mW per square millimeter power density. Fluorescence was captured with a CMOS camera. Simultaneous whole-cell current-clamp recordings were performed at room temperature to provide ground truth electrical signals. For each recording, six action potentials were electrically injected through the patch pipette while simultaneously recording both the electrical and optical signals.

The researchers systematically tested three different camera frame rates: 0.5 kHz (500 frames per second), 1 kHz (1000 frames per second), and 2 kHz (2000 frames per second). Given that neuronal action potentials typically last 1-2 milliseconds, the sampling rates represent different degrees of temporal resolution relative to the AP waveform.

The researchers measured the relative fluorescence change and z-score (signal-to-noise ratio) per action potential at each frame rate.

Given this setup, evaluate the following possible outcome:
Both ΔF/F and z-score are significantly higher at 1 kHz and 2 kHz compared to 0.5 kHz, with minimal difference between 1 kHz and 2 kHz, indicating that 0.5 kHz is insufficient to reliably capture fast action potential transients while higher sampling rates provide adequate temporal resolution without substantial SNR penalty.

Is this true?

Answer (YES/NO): NO